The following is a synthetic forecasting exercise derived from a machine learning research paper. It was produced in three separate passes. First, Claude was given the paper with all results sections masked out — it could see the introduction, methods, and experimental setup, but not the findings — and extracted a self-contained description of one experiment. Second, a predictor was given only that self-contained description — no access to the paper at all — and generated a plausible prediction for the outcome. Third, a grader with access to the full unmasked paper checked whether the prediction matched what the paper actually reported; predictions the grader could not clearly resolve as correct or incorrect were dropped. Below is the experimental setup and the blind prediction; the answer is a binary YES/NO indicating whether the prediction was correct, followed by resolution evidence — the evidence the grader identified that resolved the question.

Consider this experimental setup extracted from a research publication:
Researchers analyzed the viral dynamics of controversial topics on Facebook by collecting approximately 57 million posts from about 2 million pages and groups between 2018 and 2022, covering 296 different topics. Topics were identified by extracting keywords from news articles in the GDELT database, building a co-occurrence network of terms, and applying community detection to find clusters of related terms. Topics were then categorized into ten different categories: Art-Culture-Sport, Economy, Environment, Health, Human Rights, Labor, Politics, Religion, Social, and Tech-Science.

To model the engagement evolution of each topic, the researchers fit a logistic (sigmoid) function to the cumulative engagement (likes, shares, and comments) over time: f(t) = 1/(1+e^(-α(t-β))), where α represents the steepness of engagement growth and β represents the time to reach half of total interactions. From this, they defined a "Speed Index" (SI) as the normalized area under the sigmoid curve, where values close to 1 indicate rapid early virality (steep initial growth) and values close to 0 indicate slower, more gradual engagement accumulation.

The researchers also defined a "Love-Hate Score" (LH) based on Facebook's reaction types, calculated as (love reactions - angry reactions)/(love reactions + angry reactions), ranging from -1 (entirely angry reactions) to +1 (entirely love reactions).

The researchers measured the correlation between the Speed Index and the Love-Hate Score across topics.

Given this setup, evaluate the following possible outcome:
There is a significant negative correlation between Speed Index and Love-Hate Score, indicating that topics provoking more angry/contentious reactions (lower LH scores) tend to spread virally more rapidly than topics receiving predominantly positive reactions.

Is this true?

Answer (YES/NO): YES